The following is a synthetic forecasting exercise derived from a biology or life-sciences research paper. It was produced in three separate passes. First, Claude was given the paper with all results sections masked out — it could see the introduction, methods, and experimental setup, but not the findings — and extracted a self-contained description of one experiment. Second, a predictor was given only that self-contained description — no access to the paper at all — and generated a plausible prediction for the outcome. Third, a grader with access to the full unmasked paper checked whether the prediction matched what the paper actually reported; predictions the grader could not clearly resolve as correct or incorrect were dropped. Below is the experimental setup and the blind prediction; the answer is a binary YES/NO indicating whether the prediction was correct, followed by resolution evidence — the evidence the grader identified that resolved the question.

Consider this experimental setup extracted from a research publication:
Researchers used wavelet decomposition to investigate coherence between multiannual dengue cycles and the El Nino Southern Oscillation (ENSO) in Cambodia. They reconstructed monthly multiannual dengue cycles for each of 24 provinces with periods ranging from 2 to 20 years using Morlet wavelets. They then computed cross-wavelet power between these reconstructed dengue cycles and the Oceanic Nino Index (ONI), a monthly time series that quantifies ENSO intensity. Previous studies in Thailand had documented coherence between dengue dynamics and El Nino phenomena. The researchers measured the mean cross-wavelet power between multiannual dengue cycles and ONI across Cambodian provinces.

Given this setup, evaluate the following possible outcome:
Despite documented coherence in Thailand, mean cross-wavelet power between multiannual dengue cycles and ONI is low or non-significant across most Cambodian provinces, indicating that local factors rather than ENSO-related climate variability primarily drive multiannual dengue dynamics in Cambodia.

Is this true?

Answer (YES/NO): NO